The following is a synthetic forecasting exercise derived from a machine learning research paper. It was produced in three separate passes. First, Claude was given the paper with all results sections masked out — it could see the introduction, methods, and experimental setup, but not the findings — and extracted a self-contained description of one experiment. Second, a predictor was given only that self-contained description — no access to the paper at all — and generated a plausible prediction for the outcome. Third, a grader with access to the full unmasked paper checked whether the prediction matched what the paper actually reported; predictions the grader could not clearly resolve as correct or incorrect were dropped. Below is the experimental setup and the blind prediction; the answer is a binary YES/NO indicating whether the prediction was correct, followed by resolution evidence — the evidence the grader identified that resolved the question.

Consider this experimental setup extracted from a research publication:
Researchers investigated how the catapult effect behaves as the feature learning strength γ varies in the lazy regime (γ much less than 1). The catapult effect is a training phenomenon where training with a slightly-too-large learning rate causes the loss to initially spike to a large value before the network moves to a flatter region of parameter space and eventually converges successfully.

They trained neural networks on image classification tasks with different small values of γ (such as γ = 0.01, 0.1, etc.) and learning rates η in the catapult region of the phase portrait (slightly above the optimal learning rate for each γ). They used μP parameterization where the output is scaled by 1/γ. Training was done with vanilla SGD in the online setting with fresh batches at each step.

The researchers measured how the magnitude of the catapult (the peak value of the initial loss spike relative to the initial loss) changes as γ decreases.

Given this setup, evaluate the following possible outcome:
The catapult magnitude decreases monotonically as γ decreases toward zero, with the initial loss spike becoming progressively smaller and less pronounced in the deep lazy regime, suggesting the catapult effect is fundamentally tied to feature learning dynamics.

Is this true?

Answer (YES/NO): NO